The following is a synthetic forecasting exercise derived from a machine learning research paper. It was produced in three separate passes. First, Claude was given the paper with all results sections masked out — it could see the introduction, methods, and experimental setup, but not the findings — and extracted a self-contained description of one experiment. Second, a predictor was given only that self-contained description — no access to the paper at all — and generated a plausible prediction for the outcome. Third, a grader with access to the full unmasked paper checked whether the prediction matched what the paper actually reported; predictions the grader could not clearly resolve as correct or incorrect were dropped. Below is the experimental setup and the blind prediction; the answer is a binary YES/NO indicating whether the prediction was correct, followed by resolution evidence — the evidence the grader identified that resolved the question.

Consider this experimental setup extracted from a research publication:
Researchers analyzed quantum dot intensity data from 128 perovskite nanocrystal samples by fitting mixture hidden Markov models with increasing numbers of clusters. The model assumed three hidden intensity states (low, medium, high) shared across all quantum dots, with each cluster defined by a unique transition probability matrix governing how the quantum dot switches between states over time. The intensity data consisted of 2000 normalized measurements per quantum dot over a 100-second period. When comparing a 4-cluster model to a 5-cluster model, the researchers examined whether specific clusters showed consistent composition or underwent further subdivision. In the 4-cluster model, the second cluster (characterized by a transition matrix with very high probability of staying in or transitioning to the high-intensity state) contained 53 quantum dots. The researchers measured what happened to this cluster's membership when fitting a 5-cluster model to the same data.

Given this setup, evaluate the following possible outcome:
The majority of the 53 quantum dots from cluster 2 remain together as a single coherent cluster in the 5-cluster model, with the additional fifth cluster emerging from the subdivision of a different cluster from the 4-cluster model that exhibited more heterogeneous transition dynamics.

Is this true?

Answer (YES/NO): YES